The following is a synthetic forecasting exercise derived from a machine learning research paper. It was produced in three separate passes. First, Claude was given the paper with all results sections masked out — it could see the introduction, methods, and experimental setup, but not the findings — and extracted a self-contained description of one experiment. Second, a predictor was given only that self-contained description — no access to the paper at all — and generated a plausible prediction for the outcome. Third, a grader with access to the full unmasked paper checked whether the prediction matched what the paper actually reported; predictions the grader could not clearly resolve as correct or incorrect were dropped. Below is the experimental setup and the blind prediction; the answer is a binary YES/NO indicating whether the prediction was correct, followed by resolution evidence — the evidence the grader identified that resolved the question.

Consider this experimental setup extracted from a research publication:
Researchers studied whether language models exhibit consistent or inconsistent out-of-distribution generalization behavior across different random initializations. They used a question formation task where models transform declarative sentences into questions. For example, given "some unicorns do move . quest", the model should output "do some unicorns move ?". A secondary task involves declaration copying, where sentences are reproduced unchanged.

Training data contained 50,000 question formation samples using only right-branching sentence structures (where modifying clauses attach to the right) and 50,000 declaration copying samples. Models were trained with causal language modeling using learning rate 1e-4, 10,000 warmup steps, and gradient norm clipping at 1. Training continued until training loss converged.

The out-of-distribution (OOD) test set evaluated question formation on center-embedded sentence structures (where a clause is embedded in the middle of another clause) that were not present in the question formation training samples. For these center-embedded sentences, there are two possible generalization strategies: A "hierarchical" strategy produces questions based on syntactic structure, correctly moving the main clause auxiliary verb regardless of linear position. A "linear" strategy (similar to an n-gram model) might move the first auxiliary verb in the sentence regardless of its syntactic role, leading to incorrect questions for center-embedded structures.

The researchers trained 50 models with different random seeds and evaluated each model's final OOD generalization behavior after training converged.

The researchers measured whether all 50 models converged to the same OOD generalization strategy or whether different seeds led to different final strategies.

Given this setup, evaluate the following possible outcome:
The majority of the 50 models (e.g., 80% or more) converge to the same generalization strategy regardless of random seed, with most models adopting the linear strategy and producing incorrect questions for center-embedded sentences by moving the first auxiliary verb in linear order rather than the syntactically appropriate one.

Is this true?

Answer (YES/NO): NO